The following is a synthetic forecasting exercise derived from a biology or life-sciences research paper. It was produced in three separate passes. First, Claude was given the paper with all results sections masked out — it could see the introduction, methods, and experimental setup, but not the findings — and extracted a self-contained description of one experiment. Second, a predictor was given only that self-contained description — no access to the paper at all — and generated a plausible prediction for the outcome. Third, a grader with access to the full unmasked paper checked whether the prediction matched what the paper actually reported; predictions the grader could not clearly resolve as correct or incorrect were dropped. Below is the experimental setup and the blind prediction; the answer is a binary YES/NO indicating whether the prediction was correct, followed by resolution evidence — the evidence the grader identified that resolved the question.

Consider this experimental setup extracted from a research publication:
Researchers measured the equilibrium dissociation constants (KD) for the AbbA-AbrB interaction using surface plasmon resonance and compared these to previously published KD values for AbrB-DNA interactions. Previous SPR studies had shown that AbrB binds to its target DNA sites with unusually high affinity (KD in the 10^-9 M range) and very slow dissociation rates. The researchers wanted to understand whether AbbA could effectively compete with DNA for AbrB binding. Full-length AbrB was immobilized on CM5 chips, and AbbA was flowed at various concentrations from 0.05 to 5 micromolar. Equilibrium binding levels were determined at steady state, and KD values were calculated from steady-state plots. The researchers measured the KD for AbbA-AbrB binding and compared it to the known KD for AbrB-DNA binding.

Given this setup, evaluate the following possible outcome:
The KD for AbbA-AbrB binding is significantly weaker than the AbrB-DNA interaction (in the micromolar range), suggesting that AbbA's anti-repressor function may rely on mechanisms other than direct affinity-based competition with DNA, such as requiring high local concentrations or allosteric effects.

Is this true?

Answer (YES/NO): NO